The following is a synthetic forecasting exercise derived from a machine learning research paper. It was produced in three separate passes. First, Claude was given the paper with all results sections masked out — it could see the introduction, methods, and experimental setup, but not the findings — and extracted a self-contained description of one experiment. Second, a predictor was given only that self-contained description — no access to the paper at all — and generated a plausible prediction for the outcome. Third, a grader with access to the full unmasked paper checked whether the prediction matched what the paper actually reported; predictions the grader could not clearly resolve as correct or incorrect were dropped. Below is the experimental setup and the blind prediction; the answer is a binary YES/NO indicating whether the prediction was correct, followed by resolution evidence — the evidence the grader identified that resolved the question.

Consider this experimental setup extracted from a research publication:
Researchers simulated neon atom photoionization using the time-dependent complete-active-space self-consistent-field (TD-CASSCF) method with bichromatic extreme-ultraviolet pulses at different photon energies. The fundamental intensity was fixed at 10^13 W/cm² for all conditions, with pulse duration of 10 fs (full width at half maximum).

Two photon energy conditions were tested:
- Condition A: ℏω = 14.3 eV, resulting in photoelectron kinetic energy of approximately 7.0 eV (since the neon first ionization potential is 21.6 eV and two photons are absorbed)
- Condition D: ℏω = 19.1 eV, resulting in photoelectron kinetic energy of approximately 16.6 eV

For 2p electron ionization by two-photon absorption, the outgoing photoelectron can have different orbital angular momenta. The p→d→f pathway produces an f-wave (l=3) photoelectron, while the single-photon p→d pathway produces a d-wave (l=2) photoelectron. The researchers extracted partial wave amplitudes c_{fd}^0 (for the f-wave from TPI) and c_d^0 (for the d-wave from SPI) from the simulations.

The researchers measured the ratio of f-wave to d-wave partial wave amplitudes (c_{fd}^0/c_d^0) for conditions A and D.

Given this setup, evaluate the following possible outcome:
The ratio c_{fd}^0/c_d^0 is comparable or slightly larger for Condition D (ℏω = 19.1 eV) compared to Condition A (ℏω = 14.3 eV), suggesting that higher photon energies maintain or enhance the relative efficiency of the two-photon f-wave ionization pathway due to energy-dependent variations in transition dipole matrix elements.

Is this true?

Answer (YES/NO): NO